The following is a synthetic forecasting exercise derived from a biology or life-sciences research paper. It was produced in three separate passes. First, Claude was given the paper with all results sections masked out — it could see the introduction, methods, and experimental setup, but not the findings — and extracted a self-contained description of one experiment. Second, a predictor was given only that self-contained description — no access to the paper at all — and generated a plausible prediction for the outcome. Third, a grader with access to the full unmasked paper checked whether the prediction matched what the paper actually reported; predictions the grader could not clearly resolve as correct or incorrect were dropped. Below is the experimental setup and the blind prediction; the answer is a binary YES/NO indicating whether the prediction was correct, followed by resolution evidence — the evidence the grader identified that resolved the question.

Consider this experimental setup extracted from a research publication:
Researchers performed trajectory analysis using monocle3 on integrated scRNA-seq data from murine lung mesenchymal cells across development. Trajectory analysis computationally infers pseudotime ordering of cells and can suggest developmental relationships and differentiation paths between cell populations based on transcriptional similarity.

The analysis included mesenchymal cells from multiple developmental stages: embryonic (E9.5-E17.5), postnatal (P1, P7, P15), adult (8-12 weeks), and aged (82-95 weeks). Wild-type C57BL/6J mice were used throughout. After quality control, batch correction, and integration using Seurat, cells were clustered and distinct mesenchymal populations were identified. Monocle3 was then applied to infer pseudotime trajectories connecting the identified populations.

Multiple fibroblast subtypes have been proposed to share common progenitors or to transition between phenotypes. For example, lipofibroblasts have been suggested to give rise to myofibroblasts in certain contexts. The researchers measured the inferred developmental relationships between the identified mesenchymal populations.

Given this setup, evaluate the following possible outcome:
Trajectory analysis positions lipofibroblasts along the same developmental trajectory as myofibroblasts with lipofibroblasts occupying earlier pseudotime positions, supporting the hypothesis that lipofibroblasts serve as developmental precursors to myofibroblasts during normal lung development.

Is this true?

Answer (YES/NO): NO